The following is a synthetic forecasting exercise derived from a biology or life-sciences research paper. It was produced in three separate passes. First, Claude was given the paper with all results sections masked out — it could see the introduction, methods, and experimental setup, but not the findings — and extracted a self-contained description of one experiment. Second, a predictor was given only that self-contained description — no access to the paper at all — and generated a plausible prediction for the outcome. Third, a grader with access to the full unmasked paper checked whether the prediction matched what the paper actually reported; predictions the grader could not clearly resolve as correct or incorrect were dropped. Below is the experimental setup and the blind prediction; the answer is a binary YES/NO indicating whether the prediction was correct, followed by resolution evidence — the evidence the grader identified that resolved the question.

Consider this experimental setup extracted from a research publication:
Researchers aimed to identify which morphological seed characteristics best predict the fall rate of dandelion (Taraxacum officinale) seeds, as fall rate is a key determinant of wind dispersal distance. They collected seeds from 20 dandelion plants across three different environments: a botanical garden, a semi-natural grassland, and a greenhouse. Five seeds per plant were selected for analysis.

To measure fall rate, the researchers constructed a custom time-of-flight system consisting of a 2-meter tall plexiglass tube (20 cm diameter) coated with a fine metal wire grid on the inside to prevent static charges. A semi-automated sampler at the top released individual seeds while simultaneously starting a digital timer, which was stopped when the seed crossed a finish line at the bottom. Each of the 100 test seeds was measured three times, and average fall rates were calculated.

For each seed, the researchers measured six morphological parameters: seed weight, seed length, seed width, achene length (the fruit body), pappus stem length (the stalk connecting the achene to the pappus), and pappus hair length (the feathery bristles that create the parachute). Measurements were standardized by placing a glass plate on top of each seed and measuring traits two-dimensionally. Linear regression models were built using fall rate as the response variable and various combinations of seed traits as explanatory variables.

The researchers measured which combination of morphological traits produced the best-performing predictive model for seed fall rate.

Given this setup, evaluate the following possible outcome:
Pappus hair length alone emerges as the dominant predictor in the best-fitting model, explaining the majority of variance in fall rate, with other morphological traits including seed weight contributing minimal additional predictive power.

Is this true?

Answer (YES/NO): NO